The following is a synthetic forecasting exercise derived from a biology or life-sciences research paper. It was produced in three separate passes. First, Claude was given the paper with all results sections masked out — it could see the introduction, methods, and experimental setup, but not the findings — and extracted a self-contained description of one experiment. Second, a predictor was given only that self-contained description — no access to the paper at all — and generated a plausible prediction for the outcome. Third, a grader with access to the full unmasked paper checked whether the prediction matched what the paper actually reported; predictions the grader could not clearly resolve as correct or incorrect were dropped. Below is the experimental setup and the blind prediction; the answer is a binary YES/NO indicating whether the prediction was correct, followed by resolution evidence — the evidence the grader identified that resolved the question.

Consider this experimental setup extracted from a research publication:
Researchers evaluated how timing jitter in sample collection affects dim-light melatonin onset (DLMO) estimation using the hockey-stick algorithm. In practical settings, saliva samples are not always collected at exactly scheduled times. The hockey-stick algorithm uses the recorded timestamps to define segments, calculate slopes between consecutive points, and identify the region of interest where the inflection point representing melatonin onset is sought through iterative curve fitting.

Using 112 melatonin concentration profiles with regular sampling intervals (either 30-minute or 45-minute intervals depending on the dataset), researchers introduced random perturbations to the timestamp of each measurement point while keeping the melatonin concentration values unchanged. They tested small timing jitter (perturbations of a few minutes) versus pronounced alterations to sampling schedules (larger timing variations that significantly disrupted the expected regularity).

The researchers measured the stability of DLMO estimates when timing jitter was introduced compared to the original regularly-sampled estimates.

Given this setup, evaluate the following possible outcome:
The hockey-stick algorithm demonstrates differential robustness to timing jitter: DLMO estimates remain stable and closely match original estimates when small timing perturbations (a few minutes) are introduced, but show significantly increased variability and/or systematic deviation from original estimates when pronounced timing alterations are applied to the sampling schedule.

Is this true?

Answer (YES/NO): YES